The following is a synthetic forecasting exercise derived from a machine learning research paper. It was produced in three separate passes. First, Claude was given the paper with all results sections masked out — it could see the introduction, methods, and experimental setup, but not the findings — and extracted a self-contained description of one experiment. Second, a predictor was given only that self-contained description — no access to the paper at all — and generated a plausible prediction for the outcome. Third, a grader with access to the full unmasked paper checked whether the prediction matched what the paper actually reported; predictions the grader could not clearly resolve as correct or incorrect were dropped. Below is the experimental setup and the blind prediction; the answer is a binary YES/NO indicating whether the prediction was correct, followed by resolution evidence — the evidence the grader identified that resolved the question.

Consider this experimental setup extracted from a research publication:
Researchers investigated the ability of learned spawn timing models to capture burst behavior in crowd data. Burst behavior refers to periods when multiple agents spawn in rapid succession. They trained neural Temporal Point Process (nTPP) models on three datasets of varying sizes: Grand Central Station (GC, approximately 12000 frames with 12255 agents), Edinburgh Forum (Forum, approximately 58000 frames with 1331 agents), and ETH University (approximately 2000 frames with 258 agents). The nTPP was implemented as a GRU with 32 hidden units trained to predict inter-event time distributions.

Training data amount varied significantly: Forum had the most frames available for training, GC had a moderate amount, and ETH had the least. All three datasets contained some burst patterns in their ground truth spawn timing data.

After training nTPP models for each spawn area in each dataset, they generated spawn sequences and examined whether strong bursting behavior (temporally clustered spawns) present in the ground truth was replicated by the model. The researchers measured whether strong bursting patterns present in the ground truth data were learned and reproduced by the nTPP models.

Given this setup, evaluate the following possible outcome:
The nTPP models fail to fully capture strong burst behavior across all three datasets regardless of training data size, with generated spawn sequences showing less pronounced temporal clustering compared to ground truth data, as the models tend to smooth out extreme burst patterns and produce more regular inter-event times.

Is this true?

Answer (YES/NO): NO